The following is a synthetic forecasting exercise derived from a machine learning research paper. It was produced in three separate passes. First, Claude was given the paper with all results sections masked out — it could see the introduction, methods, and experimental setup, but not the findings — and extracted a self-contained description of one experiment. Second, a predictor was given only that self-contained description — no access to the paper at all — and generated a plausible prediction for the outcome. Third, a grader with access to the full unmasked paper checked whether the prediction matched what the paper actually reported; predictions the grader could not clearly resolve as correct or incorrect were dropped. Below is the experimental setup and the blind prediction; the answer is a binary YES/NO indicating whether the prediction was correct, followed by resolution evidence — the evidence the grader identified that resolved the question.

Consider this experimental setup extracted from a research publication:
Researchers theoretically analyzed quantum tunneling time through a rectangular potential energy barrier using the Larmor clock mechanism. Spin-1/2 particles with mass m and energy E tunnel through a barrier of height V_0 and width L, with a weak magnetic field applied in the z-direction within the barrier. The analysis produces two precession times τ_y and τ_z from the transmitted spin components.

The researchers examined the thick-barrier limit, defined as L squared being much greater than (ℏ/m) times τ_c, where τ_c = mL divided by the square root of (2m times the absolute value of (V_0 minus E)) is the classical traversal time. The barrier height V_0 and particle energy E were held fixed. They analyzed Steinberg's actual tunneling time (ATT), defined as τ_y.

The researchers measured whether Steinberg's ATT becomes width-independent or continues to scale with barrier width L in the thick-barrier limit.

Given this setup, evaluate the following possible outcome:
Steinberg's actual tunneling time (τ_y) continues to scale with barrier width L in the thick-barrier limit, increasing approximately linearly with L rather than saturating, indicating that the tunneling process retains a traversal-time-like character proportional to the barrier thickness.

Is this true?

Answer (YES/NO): NO